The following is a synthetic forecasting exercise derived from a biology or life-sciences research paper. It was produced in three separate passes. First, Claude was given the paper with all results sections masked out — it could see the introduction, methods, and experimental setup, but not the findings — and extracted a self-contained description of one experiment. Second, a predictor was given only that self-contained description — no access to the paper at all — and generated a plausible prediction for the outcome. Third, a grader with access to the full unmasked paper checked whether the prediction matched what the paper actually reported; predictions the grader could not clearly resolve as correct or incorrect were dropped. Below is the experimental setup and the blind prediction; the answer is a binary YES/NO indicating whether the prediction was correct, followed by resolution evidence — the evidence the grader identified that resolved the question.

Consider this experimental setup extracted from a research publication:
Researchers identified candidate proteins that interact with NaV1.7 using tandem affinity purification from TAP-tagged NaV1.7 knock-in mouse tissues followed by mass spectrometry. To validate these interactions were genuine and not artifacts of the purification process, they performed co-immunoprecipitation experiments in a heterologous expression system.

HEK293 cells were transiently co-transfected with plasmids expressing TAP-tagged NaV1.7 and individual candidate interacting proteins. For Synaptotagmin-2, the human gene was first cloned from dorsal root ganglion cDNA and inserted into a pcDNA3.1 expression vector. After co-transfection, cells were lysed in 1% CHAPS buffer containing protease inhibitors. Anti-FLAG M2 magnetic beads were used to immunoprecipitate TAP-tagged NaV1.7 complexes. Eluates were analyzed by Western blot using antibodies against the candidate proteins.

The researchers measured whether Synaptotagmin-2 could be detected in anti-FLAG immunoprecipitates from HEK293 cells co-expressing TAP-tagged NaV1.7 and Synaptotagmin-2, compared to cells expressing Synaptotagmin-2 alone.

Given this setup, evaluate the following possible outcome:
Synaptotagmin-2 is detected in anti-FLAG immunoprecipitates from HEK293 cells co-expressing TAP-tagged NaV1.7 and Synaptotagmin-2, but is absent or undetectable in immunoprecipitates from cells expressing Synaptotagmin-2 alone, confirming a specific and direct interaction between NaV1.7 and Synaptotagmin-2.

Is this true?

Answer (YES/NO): YES